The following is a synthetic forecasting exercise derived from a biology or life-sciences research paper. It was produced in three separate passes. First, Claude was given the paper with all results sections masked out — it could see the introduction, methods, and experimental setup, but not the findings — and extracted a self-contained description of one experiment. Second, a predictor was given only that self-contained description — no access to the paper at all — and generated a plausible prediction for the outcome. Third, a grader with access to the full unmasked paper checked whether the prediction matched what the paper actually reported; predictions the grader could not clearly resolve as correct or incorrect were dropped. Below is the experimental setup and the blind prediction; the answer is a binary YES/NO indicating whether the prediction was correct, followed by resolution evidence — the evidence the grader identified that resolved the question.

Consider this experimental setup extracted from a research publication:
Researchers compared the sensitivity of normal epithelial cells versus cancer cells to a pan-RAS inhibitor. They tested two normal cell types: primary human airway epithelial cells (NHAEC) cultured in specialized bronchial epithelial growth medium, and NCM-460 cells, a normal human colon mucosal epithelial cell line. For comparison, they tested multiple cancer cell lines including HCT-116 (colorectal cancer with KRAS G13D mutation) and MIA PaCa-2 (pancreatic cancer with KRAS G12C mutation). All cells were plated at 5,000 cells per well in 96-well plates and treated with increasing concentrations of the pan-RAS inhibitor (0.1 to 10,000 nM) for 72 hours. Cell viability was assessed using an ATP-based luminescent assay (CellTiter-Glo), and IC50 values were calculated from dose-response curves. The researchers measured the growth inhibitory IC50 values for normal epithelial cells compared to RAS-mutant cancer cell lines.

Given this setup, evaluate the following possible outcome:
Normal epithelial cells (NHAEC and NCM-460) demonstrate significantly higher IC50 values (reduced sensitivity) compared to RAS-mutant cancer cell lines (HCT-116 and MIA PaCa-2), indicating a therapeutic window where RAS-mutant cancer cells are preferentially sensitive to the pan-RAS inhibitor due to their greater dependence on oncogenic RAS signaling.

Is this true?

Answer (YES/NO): YES